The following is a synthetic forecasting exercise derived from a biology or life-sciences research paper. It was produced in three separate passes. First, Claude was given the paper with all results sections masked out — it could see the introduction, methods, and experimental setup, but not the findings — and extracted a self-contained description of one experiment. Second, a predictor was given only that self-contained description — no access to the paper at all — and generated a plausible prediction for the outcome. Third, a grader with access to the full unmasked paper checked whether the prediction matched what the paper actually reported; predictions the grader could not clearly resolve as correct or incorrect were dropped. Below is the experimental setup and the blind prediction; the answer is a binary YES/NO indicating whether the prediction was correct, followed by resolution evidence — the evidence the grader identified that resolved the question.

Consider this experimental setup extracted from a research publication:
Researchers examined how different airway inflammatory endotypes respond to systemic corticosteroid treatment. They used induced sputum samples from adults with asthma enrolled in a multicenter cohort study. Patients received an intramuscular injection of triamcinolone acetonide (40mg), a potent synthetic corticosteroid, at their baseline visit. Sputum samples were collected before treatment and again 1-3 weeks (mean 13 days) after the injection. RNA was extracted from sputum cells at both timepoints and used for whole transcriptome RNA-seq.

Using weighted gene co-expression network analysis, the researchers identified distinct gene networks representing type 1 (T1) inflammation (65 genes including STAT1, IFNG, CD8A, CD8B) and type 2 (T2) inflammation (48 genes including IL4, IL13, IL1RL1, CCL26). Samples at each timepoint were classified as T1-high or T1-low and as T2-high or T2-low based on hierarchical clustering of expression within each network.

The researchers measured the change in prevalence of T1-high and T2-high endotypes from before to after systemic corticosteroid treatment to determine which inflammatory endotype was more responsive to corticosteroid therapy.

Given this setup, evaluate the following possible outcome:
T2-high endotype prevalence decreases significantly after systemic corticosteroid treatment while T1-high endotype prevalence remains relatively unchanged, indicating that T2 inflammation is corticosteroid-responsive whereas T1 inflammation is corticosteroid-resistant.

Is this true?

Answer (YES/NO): YES